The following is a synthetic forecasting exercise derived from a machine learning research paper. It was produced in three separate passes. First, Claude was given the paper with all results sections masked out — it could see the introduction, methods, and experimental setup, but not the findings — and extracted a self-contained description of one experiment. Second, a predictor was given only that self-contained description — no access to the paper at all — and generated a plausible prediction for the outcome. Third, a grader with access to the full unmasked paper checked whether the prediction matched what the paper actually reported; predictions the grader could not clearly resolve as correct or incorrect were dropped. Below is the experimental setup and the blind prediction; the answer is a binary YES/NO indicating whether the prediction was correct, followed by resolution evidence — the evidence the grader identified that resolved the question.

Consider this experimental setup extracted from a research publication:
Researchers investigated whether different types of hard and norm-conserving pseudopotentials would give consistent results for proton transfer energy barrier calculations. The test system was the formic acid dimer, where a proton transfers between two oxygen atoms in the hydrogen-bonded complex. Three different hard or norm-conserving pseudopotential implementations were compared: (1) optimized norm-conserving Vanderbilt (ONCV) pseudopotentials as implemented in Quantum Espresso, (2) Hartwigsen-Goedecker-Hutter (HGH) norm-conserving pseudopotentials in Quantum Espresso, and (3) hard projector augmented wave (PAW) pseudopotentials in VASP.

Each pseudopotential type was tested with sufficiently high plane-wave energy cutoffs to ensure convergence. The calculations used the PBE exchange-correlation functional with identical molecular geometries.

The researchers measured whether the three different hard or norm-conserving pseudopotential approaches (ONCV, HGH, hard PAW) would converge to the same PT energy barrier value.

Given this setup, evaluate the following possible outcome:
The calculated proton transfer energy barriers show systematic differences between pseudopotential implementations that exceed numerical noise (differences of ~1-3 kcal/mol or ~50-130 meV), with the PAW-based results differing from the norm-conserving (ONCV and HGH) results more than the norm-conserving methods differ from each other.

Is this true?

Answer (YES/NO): NO